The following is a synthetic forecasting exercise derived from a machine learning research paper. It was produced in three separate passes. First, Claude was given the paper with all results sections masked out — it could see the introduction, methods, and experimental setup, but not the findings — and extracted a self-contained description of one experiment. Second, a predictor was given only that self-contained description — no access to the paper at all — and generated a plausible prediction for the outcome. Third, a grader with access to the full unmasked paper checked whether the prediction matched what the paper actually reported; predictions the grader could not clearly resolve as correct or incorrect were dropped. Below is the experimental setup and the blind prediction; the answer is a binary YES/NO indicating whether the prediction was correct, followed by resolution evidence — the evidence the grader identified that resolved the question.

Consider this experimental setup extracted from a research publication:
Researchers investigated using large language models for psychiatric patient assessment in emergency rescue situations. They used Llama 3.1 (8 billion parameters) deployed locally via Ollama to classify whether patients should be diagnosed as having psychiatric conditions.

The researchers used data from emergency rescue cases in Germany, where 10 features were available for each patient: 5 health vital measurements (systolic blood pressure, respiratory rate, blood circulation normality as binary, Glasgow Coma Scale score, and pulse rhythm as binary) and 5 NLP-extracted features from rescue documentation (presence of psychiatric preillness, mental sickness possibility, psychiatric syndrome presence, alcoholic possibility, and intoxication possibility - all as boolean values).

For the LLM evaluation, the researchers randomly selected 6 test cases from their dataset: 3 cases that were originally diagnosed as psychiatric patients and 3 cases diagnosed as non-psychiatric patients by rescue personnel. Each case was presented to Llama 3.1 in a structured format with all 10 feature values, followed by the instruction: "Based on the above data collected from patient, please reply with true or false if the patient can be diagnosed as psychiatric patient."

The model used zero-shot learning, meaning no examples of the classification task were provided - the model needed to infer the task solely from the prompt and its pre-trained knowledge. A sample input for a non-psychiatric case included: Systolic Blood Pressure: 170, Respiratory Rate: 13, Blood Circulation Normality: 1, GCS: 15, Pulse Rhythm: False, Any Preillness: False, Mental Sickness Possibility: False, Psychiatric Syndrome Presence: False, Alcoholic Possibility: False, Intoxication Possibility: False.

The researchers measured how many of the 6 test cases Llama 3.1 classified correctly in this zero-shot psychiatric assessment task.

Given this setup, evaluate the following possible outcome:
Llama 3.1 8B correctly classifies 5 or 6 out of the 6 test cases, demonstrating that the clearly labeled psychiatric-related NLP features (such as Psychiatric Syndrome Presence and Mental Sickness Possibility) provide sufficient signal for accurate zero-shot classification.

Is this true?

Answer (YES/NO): YES